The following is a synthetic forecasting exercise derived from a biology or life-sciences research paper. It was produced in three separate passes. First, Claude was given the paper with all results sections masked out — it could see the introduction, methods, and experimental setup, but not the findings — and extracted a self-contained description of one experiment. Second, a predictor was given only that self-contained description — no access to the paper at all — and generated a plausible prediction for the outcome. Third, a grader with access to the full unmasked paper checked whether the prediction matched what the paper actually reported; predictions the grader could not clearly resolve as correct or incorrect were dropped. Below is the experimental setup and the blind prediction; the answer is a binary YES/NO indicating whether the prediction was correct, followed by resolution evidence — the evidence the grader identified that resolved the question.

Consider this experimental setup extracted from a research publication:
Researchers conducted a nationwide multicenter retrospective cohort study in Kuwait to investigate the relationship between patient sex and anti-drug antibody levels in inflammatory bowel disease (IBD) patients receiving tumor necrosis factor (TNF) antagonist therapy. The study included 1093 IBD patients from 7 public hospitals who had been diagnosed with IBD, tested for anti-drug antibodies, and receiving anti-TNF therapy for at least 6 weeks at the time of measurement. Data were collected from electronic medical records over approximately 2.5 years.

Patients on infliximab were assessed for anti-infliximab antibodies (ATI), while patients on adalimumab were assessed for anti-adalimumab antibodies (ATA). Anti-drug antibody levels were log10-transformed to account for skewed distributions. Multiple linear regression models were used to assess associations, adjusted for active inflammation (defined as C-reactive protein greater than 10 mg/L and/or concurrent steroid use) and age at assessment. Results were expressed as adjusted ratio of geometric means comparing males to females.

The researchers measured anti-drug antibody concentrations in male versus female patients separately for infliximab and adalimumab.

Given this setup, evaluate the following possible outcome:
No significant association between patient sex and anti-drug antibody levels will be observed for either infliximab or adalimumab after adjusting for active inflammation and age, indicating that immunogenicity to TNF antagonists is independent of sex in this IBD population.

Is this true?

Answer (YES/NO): NO